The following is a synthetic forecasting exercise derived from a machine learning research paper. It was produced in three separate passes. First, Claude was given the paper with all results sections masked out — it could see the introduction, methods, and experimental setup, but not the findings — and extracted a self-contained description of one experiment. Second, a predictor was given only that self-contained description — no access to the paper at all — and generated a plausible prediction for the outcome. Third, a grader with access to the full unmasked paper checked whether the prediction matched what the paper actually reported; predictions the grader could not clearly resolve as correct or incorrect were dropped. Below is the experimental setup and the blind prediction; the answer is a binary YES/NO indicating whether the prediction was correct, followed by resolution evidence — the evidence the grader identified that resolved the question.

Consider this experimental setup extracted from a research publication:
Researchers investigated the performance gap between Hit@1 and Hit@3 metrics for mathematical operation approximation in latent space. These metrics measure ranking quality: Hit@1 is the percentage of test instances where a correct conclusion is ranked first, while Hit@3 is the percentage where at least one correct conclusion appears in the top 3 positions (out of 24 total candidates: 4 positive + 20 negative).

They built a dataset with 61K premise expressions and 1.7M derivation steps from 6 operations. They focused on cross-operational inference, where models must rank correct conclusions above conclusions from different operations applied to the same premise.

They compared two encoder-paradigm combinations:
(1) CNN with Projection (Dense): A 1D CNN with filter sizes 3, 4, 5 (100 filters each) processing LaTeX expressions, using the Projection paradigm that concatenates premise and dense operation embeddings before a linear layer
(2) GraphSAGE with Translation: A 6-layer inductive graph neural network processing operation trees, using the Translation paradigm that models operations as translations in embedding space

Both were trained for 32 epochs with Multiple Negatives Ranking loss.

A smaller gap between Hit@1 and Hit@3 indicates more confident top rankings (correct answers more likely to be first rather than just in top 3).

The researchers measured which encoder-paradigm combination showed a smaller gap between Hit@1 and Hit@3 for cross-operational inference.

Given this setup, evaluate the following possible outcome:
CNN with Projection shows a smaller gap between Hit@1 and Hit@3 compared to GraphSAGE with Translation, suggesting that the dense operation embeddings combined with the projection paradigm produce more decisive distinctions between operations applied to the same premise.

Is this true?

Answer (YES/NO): NO